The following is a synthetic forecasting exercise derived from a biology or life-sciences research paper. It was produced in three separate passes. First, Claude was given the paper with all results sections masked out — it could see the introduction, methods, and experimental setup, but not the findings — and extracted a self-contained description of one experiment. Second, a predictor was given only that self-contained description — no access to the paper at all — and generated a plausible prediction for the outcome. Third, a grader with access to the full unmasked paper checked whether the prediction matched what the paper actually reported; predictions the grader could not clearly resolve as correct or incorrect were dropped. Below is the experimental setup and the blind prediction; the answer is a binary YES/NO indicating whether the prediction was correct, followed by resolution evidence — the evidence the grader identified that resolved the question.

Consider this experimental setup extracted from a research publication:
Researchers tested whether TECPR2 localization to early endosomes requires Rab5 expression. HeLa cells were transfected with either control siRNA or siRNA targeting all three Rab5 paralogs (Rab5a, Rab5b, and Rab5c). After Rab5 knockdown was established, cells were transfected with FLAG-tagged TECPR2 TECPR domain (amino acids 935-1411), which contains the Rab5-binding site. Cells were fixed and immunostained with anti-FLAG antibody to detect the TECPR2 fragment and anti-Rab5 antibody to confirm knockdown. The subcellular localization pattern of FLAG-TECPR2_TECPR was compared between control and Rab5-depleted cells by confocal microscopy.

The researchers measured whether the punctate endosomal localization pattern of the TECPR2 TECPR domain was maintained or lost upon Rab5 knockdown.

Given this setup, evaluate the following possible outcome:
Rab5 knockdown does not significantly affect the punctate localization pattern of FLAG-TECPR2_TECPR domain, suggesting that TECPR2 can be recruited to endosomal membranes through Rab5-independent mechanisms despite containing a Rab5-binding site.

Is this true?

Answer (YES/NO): NO